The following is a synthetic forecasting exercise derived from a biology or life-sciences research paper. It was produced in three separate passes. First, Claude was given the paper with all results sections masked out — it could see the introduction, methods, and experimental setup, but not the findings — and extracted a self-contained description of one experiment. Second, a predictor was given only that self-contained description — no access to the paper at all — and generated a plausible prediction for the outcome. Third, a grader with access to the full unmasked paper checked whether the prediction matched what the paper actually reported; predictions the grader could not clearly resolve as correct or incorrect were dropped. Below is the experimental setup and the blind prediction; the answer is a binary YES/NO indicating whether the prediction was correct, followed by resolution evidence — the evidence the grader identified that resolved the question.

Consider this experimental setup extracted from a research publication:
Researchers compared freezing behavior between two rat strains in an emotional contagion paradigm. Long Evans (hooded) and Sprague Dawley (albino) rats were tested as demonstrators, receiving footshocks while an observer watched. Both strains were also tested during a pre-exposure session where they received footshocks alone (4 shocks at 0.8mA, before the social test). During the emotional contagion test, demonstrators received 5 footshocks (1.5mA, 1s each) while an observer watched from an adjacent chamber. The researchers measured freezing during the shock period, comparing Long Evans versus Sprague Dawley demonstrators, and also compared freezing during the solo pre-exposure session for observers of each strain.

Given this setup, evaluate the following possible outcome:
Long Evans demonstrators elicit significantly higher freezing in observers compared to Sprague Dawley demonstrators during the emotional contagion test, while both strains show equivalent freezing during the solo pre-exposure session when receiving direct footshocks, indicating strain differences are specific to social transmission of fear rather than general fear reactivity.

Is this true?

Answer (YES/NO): NO